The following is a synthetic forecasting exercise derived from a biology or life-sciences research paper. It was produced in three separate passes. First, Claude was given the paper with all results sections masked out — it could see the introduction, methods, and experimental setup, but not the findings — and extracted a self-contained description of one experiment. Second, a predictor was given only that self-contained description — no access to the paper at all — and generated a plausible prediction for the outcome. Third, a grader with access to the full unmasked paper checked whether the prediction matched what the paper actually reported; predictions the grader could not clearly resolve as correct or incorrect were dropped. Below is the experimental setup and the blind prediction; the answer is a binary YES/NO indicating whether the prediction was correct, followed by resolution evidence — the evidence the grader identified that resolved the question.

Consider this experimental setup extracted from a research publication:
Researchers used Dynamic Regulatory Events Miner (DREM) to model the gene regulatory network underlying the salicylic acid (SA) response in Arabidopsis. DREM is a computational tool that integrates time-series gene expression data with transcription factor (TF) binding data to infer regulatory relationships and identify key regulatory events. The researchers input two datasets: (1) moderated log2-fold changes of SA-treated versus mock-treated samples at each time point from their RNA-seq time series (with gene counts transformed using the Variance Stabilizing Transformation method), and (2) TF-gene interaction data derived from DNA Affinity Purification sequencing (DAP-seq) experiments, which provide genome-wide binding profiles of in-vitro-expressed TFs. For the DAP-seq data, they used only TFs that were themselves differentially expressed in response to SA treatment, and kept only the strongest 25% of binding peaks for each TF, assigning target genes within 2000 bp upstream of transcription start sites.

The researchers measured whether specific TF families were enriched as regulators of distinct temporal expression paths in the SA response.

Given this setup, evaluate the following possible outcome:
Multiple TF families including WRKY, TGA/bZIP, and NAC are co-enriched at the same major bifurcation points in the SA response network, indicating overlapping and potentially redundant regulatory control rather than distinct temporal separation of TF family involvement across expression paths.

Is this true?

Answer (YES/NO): NO